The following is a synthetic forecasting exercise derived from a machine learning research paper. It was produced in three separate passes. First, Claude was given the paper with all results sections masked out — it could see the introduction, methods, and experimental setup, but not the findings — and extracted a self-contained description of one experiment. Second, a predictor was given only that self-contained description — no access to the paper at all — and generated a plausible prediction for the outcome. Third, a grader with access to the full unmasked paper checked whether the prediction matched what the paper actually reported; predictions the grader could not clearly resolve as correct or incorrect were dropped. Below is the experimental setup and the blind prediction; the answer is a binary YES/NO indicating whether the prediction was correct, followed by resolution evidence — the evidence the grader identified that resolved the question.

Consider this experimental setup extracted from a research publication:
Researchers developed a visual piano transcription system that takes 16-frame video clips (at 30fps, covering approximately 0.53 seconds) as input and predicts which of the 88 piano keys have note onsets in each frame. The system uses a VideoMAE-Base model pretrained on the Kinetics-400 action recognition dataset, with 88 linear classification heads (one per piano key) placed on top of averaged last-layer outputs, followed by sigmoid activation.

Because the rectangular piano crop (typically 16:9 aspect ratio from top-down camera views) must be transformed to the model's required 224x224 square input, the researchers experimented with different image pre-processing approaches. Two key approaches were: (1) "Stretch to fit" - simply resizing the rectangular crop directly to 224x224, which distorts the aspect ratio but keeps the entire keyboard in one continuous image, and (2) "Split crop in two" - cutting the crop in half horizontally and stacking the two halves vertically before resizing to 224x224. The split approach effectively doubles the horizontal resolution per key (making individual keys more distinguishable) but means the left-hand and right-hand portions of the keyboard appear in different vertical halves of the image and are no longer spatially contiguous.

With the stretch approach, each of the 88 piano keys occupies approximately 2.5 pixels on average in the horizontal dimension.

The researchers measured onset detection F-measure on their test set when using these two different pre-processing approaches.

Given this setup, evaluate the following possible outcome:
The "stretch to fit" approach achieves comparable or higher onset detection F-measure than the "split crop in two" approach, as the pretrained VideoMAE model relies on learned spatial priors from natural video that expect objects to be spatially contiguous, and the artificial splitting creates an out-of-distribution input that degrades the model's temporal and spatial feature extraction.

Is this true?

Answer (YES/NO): NO